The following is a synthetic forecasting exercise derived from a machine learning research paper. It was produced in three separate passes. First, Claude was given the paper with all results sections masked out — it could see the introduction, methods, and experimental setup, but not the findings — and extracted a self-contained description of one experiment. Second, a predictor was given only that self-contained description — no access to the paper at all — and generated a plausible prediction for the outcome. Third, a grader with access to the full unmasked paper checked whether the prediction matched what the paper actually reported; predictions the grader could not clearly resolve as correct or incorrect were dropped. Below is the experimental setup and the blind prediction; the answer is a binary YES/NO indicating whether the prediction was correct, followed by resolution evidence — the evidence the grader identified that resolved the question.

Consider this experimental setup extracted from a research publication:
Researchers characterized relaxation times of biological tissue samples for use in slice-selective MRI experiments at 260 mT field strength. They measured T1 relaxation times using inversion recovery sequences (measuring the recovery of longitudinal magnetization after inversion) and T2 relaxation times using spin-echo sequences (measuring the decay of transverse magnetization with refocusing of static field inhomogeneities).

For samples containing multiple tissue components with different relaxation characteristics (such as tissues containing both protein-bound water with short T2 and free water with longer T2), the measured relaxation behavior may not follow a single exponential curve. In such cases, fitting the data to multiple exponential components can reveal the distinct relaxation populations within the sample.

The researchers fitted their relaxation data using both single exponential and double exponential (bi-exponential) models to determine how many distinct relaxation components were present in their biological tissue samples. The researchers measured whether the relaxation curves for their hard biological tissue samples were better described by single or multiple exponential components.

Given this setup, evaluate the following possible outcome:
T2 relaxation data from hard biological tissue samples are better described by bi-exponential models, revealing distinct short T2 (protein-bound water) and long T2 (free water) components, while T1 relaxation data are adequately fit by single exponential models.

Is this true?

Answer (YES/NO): NO